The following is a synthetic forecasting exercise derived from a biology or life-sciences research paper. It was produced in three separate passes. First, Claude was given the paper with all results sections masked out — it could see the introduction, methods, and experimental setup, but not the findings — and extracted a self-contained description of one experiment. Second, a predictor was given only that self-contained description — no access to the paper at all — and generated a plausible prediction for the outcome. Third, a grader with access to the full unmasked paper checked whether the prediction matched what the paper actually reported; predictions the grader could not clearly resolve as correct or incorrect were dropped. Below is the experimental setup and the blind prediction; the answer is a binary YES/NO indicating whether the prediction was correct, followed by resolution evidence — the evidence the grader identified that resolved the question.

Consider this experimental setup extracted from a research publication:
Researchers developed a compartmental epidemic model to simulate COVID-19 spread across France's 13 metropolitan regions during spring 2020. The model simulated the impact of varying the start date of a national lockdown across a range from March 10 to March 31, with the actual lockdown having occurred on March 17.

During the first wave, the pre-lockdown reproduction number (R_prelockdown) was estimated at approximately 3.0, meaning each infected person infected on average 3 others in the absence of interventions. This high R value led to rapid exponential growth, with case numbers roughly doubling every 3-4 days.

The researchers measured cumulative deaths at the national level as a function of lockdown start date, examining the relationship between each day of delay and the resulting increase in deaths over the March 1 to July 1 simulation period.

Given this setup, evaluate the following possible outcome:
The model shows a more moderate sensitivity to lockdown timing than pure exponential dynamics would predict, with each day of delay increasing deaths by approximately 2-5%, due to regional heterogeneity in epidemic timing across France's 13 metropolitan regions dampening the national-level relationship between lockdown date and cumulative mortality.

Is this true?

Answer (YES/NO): NO